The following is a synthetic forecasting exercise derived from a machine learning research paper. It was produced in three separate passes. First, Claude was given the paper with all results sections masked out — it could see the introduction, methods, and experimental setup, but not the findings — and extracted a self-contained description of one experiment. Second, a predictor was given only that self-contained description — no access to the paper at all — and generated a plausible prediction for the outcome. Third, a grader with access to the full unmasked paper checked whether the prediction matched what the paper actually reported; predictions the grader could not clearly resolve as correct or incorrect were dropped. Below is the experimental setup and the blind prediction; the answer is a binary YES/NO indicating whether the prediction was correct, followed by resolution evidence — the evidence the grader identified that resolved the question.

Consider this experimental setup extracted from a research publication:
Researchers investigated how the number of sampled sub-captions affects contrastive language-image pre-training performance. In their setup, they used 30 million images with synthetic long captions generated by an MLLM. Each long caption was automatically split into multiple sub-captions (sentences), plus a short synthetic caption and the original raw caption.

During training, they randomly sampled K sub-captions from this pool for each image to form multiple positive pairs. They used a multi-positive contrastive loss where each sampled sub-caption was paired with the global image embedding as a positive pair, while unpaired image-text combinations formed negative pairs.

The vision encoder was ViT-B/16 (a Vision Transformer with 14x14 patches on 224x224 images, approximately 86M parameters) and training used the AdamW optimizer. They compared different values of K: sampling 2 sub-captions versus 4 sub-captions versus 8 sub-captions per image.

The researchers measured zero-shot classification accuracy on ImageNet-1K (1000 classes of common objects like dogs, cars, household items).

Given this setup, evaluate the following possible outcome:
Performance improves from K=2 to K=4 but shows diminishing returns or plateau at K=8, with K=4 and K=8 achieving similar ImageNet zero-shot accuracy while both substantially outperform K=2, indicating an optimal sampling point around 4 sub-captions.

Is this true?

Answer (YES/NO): NO